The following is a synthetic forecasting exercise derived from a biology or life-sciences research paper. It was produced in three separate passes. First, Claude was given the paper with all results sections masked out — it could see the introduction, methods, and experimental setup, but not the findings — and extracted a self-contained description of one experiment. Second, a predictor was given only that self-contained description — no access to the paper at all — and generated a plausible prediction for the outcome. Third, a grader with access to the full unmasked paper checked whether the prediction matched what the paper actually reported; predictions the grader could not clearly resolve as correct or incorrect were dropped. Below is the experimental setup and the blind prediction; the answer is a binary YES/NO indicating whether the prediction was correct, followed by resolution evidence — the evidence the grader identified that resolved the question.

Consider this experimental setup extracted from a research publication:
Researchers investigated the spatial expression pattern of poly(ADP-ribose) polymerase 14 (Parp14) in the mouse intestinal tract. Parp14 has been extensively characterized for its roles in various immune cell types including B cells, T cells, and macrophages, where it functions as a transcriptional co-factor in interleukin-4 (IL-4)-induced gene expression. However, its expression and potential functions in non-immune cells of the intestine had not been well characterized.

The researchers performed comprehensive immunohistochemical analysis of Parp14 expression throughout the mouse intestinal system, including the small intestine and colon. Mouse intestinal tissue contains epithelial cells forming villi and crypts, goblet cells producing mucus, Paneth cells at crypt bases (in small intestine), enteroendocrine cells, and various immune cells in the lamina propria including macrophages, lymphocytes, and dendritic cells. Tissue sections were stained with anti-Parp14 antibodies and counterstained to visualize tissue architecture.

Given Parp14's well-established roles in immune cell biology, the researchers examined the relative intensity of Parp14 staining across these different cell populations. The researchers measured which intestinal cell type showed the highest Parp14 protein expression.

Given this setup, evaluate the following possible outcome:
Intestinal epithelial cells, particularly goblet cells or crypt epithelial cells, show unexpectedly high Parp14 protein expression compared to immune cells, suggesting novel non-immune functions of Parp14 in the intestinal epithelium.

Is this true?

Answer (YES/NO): YES